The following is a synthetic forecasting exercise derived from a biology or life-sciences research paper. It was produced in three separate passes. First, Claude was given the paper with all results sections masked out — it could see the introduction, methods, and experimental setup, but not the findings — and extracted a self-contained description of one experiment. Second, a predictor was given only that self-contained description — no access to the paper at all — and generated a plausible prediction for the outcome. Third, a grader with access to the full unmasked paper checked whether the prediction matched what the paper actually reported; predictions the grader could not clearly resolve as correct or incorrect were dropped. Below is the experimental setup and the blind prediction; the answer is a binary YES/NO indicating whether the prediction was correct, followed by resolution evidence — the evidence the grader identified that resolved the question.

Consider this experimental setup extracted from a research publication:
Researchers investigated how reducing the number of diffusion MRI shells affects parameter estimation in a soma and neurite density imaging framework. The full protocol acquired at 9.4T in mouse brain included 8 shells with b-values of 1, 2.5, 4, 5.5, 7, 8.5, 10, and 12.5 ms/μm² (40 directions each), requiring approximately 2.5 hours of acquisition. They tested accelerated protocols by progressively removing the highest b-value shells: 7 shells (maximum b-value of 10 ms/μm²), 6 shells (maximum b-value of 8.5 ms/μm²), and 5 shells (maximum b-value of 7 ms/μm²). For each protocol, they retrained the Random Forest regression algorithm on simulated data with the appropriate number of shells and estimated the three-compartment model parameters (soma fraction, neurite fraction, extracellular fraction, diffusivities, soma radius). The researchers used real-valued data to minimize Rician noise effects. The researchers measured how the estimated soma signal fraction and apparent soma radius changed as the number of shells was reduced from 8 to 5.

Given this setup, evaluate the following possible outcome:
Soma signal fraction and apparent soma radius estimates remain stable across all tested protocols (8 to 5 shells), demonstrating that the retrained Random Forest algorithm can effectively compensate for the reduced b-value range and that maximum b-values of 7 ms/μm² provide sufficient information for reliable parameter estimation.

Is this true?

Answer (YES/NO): YES